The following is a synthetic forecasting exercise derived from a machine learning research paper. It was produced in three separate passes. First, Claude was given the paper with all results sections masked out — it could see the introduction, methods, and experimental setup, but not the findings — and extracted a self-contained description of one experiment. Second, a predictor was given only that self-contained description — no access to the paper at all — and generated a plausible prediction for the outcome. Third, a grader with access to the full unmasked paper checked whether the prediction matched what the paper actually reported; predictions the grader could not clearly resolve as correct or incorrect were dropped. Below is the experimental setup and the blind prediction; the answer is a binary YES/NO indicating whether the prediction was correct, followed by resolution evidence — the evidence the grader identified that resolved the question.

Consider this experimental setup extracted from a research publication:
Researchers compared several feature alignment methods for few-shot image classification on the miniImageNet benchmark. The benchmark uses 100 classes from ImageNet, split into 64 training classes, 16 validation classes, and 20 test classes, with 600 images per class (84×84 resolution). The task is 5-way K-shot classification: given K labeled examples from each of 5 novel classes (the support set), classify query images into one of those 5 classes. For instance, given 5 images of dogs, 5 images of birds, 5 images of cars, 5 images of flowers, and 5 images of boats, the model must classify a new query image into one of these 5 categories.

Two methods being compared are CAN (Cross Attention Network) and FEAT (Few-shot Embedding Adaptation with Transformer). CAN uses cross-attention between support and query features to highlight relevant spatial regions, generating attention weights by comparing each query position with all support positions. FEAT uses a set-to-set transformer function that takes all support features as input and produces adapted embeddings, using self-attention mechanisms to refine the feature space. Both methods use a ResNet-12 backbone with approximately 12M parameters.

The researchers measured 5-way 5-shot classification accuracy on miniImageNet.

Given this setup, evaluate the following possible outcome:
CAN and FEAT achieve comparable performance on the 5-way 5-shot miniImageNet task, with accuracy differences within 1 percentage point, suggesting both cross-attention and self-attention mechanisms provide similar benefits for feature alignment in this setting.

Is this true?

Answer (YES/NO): NO